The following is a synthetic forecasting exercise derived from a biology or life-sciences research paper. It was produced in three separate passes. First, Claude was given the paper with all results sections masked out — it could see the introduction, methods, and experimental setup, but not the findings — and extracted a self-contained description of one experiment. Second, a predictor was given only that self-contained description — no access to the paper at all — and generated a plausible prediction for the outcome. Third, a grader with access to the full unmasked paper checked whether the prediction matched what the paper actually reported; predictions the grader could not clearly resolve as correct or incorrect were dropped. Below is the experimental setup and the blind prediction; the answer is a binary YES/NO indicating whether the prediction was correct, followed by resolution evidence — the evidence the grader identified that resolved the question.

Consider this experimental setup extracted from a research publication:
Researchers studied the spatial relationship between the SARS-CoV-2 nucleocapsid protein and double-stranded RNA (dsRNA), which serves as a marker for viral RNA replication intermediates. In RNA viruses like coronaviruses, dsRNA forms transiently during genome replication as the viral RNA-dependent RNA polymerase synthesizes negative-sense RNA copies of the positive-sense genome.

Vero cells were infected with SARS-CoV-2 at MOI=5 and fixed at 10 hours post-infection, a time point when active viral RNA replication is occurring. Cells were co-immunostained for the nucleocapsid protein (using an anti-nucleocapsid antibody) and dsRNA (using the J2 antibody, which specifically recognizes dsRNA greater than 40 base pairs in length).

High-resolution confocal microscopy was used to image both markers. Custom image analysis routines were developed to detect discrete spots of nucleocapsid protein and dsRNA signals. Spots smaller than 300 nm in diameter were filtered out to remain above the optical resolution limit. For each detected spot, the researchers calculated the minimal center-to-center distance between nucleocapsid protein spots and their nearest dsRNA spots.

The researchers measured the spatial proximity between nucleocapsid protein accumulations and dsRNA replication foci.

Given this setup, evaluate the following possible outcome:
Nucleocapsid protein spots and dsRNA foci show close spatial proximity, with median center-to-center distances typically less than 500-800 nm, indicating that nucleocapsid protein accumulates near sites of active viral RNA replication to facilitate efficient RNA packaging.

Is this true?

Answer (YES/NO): YES